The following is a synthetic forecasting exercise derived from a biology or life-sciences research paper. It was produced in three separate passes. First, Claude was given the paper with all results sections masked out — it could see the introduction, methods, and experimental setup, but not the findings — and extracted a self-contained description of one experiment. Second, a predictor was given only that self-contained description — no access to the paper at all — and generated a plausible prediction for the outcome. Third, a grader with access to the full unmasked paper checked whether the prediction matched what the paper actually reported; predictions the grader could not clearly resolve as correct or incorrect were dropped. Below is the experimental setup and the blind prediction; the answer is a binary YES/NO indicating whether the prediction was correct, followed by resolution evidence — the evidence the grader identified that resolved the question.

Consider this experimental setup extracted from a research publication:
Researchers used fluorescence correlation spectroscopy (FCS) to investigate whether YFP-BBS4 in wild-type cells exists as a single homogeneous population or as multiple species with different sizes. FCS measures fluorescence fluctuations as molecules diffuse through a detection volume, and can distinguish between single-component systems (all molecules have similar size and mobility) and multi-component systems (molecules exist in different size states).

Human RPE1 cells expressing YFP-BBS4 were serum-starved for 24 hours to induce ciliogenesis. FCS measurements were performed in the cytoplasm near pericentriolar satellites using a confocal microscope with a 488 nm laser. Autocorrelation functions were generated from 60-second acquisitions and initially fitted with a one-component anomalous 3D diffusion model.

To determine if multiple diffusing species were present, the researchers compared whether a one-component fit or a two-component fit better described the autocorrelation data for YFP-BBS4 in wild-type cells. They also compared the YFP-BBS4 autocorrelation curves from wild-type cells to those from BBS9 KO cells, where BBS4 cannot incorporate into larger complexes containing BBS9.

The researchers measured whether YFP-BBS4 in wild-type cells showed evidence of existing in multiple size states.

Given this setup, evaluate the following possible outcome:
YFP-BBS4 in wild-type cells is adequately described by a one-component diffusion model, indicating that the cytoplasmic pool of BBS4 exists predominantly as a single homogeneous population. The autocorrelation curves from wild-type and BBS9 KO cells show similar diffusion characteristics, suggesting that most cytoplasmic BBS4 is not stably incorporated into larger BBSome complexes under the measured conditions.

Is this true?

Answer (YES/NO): NO